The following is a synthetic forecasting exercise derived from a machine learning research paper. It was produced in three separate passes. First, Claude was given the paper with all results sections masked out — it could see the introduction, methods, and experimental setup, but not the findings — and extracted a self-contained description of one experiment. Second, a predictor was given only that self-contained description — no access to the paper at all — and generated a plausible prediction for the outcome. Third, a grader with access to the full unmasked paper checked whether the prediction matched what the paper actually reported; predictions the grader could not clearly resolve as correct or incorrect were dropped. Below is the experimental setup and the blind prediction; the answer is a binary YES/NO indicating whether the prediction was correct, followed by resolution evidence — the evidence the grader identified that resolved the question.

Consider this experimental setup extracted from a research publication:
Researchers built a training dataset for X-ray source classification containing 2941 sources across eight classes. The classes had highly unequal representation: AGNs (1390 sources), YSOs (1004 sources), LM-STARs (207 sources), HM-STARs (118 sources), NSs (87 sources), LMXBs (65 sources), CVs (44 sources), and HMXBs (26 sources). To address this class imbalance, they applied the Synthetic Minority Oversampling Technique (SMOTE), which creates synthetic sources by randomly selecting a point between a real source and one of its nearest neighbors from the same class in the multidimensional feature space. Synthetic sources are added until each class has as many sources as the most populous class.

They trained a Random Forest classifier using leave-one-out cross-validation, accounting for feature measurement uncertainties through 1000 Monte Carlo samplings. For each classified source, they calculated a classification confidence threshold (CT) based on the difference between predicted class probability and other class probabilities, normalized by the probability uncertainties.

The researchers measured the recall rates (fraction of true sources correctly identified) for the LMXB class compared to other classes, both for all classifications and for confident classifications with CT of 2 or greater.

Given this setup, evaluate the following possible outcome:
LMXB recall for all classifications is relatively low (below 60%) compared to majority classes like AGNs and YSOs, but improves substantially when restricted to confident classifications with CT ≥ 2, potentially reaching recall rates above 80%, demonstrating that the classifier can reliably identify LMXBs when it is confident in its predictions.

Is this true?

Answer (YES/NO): NO